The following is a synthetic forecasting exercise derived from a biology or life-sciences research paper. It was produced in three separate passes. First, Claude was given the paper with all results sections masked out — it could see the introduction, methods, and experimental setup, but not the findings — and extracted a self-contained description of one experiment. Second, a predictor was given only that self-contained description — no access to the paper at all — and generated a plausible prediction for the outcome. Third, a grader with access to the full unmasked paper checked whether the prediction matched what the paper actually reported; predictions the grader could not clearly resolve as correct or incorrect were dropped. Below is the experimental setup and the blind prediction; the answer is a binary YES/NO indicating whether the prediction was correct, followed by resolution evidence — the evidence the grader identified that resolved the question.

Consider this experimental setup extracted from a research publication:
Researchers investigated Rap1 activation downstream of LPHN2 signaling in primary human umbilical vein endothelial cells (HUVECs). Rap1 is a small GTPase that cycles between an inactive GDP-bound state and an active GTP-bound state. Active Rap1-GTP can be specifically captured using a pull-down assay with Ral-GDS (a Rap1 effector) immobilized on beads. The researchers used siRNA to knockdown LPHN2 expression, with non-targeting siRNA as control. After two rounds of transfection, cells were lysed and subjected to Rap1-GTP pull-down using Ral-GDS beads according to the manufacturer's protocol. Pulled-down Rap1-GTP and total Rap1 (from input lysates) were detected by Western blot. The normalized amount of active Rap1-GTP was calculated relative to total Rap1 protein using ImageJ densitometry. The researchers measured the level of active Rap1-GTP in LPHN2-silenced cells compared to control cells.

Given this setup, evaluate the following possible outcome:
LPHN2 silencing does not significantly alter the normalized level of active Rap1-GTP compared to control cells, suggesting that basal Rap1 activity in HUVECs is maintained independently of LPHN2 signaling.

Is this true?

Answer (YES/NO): NO